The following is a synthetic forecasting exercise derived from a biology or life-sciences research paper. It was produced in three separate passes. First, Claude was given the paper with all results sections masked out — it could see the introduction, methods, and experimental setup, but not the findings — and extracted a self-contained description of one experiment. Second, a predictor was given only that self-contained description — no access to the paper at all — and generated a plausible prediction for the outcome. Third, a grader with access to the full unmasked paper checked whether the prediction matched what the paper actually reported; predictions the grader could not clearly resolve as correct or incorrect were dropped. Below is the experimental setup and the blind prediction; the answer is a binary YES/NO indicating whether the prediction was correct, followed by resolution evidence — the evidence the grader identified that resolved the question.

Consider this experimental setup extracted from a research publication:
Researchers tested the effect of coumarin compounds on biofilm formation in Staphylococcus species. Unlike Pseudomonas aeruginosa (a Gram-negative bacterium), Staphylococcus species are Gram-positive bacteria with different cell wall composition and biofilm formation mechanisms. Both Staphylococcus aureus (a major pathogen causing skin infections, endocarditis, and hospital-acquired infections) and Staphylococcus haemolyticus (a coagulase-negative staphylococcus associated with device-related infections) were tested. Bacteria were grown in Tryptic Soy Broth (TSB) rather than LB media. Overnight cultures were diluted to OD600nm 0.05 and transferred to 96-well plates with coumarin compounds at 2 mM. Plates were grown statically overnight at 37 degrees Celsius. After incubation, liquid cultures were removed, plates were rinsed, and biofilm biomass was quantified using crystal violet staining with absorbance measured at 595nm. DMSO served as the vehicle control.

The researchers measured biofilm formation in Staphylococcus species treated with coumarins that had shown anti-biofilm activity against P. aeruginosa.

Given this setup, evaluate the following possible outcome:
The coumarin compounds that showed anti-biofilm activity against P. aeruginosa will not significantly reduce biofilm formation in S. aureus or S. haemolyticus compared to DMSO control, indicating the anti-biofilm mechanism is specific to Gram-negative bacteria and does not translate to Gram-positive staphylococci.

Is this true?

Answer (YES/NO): NO